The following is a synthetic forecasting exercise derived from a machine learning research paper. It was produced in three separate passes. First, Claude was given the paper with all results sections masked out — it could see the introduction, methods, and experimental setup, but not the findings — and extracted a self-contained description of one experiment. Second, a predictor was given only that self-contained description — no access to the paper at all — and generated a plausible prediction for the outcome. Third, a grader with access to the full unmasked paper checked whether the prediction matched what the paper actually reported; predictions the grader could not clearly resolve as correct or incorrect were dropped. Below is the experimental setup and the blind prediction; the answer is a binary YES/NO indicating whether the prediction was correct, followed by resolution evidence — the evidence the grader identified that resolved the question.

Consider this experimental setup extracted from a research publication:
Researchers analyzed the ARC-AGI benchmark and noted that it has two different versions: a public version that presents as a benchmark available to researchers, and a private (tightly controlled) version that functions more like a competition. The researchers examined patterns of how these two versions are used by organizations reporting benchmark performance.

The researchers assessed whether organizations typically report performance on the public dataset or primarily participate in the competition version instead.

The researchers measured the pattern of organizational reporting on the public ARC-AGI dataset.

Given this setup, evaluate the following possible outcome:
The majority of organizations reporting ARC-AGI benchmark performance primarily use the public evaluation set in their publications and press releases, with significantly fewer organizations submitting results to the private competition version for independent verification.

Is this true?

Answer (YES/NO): NO